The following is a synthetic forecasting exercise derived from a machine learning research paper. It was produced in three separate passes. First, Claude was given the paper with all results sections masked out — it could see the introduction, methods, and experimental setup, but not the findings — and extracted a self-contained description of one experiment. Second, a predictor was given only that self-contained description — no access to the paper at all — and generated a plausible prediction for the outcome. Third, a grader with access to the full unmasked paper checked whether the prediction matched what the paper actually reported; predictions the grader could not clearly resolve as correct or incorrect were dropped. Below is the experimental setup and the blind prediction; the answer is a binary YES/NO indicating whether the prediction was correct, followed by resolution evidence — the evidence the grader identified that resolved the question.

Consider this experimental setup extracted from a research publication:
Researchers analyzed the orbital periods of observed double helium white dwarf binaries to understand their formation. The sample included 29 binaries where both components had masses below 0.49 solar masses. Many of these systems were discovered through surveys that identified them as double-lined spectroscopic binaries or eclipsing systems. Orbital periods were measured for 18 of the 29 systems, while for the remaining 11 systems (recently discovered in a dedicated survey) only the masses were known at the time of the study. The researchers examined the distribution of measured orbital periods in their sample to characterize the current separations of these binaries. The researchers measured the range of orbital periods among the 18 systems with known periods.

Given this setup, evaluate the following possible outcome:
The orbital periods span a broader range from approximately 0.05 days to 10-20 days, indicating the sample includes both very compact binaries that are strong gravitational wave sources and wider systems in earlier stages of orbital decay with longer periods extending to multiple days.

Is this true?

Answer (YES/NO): NO